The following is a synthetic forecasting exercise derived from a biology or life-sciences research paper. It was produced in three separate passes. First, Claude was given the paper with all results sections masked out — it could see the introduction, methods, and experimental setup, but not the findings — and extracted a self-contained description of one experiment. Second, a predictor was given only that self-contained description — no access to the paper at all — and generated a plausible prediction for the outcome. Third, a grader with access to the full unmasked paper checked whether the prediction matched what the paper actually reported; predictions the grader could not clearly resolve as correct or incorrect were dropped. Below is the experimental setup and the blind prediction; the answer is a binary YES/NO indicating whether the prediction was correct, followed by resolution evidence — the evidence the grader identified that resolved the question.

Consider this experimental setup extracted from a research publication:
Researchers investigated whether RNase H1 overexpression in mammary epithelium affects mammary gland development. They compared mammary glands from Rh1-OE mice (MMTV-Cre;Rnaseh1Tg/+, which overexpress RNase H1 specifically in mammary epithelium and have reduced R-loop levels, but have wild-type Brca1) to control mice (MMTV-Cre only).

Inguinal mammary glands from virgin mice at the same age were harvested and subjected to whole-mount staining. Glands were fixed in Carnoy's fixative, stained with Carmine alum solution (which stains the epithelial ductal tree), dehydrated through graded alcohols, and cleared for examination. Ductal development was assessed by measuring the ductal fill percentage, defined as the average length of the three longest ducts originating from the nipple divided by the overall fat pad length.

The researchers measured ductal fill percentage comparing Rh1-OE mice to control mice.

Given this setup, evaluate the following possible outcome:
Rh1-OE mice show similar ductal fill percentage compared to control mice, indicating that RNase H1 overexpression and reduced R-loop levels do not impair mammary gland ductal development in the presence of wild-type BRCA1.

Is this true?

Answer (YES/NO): YES